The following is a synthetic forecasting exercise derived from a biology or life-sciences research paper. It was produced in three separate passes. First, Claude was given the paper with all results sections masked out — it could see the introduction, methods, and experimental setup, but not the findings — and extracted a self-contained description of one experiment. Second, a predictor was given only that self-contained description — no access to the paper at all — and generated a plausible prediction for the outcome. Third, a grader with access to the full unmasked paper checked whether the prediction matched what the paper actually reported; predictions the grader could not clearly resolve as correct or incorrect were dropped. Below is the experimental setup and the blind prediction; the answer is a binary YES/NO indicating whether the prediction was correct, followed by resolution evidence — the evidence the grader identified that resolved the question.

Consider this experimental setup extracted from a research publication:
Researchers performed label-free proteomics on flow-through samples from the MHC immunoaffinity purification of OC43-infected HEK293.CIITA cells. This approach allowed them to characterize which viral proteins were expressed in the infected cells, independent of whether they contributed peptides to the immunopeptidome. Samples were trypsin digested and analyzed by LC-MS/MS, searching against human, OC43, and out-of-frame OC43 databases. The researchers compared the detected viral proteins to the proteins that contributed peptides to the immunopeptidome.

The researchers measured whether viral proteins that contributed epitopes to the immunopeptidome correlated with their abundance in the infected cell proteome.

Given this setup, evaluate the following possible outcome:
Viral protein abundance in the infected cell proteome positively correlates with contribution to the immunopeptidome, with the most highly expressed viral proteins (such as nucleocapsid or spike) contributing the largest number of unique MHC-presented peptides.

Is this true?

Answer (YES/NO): NO